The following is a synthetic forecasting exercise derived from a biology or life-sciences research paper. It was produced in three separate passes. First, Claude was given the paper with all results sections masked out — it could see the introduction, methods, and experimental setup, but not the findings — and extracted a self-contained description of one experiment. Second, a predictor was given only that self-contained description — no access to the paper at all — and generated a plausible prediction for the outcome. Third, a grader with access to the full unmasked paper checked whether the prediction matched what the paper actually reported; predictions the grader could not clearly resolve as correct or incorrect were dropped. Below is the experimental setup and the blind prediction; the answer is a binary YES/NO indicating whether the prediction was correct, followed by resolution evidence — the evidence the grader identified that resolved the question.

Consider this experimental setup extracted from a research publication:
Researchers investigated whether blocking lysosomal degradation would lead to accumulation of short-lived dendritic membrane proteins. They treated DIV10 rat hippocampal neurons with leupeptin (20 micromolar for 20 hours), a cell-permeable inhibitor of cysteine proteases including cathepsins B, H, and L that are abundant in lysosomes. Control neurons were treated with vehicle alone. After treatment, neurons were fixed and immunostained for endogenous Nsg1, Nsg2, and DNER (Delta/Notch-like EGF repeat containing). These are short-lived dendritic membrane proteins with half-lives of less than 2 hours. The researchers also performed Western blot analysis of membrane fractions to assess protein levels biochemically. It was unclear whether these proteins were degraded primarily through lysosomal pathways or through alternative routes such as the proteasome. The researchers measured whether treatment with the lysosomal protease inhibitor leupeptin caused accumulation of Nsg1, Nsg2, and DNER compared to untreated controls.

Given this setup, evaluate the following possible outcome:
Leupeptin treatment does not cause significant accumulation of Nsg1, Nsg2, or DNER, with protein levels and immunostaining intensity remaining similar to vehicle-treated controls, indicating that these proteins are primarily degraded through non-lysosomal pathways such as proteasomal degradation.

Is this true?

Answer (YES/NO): NO